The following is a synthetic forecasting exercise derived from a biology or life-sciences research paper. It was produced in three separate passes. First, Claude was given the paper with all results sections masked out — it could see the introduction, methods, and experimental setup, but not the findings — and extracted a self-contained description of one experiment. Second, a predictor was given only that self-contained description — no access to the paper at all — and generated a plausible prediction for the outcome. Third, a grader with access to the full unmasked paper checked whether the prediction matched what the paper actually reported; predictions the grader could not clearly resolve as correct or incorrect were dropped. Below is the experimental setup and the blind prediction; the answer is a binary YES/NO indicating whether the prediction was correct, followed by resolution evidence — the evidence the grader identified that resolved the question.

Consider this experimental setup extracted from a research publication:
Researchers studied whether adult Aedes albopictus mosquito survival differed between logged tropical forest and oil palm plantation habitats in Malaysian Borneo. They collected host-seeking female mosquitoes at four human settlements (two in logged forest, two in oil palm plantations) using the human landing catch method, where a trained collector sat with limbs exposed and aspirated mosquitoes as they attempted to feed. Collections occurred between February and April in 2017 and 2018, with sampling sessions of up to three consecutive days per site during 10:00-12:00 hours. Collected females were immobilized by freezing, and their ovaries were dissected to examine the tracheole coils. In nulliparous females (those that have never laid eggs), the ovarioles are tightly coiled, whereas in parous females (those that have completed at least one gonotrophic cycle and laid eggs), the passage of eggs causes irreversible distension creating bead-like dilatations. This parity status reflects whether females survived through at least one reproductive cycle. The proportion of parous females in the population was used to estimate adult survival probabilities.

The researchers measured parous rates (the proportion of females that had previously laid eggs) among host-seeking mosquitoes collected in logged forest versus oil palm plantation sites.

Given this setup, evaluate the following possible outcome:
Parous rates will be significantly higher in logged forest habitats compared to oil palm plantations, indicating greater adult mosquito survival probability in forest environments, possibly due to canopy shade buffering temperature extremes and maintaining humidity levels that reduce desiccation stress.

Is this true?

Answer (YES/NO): NO